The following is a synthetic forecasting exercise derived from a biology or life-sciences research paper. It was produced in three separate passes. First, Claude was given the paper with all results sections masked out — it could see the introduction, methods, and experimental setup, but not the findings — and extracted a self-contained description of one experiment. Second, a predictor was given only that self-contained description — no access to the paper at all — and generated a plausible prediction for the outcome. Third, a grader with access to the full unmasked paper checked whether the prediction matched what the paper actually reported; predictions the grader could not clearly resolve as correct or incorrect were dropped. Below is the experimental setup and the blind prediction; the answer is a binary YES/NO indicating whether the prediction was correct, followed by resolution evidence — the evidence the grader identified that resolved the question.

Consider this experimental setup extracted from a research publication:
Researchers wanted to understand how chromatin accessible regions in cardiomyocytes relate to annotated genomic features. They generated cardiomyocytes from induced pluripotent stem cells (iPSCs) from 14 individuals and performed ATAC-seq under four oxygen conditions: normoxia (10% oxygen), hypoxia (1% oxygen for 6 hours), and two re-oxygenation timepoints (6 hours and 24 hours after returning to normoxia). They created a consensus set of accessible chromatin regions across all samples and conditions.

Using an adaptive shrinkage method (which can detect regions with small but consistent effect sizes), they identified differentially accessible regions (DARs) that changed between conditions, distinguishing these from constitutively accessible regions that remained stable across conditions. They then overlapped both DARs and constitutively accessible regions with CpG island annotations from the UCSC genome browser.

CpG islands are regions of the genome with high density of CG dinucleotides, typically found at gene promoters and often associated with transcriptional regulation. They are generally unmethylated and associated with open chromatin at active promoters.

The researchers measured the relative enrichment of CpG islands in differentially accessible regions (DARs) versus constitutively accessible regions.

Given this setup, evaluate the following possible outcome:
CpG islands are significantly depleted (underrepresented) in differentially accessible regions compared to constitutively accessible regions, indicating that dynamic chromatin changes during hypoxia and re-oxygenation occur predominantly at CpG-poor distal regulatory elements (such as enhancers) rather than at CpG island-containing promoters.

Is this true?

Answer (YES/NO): NO